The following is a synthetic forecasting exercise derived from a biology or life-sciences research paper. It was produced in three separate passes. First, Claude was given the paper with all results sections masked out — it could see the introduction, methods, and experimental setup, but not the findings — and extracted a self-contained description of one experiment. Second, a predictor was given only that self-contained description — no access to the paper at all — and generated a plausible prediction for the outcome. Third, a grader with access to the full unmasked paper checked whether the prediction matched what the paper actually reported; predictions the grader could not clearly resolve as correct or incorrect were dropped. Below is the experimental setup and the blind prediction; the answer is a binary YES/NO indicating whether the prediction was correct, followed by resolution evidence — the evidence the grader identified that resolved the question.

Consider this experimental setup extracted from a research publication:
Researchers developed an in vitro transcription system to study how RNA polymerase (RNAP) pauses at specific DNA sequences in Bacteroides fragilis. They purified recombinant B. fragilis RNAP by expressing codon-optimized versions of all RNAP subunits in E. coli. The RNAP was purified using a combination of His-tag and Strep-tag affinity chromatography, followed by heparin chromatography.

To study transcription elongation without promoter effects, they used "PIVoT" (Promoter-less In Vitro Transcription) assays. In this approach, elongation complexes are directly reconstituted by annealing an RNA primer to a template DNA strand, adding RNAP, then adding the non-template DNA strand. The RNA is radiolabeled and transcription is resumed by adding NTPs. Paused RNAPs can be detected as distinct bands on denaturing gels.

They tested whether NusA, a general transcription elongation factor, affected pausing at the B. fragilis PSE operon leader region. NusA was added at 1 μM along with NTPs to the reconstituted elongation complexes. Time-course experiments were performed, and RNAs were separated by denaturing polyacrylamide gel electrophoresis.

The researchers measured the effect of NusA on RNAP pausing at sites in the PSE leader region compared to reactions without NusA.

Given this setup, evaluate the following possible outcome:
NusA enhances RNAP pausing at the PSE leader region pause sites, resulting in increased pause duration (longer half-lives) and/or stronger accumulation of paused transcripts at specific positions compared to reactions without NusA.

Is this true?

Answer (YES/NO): YES